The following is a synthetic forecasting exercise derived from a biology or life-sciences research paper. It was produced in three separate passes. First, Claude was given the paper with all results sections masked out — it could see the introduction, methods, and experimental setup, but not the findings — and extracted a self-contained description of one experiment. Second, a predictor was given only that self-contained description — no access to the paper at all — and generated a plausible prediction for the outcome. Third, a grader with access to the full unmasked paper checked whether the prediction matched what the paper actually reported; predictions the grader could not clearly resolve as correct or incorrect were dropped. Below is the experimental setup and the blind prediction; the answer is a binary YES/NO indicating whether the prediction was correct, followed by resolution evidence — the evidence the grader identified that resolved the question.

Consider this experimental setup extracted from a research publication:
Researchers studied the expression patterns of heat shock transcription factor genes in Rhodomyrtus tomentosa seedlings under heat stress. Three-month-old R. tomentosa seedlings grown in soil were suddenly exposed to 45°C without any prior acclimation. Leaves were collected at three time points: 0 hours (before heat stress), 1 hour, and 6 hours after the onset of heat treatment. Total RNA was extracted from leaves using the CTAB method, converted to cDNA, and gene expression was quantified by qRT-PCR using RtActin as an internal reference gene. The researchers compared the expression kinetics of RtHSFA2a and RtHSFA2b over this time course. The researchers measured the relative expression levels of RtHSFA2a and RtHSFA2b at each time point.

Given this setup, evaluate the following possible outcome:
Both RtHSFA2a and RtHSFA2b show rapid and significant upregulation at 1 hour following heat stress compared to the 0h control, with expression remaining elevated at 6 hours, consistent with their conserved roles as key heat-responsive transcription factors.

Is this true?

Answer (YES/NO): YES